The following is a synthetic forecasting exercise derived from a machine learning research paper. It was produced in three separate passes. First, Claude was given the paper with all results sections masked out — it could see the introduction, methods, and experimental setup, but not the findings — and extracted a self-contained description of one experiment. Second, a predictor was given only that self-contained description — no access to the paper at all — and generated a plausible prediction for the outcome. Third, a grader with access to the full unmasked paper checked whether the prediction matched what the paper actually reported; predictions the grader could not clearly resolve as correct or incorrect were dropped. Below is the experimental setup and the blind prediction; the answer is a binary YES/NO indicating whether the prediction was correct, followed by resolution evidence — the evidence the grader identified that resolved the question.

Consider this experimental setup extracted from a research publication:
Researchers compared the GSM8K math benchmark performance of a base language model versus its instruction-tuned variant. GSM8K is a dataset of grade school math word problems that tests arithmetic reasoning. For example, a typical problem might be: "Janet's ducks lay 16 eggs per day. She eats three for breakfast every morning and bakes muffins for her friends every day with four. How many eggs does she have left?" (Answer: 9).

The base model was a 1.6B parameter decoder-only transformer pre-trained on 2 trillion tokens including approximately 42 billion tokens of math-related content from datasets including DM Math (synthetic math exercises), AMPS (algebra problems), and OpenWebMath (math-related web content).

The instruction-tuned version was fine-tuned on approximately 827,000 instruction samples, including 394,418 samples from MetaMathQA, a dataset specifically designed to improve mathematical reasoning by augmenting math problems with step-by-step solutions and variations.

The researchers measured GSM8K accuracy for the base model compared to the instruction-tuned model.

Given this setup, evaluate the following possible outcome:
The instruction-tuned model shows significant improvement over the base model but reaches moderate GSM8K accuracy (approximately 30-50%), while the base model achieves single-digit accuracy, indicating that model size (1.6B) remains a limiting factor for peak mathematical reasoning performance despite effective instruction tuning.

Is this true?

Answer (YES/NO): NO